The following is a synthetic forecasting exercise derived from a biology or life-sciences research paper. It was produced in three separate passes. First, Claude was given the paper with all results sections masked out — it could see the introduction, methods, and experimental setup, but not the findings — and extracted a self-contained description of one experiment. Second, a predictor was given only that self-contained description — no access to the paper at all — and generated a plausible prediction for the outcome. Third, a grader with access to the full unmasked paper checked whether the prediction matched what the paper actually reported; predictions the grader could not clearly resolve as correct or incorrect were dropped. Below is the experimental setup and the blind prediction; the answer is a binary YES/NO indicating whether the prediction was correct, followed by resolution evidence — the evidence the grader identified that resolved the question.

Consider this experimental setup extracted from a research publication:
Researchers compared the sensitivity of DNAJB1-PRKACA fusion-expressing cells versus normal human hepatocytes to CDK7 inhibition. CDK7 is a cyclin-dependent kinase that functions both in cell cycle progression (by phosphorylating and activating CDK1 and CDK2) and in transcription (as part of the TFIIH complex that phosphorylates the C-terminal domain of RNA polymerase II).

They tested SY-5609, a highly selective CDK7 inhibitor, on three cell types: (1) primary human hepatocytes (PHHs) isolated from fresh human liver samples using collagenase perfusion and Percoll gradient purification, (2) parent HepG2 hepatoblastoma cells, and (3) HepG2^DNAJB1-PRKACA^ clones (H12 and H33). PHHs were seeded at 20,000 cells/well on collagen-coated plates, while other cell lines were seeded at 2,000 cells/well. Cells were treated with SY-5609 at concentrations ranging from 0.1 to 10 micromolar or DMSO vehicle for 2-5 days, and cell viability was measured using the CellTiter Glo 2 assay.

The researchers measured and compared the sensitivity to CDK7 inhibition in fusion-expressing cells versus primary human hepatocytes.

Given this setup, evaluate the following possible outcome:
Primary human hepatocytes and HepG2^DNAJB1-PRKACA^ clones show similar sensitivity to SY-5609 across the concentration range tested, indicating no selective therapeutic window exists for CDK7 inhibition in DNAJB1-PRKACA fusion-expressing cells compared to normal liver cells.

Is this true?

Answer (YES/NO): NO